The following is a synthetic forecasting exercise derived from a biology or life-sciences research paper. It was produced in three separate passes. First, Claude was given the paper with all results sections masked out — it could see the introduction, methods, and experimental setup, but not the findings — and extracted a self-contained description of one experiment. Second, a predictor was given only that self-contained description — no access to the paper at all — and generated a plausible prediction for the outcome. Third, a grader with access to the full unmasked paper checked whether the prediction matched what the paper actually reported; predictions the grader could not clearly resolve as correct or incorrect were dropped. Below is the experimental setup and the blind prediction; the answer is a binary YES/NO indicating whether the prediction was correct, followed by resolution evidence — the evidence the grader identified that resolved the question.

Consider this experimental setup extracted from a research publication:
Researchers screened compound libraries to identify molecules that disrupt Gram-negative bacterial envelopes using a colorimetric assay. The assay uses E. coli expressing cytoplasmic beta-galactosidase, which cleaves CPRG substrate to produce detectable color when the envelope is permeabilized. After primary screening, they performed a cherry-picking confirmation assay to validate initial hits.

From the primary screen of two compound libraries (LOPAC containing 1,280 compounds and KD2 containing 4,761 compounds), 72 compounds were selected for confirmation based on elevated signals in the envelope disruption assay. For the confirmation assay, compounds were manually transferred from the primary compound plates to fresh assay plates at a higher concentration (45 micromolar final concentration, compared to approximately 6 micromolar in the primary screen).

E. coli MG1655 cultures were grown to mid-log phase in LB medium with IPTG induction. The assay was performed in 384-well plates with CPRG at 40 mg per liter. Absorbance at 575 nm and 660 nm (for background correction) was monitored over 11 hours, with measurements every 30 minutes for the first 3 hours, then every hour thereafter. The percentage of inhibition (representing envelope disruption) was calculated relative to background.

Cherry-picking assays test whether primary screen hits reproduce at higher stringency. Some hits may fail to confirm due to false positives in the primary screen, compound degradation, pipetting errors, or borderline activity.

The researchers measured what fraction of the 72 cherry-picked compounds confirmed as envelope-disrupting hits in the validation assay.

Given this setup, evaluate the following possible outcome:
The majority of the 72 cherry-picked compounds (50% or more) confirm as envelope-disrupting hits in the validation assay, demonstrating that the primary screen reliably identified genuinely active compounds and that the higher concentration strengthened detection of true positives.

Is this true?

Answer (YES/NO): YES